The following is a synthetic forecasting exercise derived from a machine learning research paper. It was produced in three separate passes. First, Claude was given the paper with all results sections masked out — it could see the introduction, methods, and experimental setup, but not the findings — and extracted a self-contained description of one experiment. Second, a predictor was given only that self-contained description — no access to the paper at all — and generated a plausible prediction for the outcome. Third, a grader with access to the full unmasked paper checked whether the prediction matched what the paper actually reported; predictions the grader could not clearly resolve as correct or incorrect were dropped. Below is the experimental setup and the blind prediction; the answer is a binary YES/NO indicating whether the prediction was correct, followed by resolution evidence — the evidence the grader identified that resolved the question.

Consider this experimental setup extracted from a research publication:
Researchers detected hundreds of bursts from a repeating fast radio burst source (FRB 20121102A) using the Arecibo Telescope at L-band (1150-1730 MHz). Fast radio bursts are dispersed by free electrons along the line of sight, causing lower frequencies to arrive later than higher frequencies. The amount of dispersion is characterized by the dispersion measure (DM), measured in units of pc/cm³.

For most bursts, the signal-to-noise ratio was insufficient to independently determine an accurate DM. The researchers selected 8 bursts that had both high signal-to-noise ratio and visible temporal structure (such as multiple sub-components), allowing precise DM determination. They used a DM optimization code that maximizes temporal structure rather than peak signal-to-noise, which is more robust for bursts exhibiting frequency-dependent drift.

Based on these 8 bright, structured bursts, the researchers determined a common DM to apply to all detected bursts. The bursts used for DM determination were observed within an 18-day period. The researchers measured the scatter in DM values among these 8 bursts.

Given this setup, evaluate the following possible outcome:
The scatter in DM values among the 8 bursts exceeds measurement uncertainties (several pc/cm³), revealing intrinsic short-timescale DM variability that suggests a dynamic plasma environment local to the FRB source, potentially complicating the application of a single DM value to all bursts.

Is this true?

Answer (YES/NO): NO